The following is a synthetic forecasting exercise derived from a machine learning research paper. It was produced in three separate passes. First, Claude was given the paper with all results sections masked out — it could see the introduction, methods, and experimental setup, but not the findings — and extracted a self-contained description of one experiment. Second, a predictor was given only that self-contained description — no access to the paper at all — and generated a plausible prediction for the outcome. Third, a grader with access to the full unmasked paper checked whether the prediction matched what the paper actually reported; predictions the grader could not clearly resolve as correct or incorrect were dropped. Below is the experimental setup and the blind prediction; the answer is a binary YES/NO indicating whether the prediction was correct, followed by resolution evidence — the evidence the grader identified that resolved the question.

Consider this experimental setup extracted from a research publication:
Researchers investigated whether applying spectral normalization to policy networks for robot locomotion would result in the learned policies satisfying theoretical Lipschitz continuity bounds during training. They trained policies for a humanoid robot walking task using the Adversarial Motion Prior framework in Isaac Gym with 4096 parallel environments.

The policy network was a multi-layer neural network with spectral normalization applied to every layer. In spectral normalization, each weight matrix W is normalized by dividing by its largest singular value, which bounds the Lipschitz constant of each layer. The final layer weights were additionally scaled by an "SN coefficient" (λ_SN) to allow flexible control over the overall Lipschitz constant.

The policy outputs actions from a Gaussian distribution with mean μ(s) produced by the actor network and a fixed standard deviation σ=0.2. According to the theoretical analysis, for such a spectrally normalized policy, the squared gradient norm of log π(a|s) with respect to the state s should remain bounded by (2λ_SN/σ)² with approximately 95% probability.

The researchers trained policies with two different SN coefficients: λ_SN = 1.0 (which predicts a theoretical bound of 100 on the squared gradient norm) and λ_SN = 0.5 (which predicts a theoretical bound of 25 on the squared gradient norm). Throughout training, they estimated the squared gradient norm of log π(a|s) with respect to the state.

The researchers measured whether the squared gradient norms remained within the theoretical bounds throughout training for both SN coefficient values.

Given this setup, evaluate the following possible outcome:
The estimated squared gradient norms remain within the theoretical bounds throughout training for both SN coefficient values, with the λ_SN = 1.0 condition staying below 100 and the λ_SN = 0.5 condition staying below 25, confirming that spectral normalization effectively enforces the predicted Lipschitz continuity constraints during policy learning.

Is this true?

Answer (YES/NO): YES